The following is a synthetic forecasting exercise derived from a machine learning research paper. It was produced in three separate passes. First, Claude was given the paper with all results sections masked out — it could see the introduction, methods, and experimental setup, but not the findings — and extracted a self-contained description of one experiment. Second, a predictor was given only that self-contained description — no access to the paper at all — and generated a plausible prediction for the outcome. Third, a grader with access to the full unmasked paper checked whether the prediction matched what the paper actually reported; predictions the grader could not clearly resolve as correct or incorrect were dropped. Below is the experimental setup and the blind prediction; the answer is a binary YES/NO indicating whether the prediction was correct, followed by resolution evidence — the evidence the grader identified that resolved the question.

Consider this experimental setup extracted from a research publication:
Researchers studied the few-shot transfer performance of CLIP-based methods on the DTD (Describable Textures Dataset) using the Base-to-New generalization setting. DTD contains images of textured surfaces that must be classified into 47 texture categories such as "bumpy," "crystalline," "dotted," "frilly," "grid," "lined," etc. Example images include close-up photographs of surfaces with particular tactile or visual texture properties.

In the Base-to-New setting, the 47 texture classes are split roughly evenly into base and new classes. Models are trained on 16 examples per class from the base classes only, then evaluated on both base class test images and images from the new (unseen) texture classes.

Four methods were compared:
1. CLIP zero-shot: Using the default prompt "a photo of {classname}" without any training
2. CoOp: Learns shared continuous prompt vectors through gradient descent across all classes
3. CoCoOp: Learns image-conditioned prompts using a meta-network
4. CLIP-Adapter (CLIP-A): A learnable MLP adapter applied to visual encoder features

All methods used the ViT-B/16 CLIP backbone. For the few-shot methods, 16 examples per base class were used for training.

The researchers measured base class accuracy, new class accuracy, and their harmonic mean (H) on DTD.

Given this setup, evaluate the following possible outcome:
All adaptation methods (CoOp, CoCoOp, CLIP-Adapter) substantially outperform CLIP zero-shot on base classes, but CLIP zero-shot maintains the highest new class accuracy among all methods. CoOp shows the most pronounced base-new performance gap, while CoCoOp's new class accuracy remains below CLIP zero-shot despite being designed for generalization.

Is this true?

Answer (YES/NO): NO